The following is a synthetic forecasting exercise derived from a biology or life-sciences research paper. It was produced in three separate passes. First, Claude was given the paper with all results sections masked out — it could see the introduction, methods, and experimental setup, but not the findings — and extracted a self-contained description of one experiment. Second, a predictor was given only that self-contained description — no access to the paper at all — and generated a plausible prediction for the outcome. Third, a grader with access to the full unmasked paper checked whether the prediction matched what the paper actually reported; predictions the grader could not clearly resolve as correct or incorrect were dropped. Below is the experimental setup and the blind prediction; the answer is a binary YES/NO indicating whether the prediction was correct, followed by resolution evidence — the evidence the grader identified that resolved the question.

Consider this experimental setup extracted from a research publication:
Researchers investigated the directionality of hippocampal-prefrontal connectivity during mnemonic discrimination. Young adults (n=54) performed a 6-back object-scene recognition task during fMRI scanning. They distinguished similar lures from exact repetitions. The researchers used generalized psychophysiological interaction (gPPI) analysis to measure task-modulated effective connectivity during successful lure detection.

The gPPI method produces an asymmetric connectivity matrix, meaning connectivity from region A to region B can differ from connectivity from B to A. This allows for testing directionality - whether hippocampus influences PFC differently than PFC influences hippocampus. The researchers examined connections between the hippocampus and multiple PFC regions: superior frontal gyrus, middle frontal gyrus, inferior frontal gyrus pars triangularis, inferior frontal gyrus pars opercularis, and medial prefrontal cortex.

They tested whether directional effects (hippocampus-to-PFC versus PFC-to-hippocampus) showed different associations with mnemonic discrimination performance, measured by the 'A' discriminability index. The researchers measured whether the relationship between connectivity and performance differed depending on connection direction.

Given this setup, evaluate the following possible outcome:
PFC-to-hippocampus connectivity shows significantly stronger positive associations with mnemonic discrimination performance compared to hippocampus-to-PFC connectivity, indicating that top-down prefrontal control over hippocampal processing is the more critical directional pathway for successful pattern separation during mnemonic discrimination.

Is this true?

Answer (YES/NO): NO